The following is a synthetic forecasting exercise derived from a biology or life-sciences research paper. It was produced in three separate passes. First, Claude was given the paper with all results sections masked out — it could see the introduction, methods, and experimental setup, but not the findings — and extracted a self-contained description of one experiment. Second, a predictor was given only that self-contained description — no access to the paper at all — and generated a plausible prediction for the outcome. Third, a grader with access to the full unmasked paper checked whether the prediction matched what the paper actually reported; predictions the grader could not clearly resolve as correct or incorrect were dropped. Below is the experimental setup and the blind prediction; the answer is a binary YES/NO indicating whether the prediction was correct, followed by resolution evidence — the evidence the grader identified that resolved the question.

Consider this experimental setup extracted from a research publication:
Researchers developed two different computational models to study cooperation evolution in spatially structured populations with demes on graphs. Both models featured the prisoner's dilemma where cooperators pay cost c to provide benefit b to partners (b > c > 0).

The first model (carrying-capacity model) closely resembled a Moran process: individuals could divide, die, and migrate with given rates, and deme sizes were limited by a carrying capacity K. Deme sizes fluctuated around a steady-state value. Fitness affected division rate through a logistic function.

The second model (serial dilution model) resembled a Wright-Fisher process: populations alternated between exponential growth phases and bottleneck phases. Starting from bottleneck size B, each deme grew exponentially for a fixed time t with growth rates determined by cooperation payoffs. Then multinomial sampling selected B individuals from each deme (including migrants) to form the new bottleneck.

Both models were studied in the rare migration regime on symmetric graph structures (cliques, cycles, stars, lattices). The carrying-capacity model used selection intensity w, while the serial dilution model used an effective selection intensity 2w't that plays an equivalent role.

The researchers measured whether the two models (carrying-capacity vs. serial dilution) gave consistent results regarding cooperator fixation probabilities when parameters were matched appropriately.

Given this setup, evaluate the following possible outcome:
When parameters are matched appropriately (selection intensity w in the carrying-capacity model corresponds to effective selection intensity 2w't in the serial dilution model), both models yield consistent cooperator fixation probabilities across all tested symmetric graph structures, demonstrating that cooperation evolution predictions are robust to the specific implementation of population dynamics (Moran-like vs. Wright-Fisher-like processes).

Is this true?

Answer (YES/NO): YES